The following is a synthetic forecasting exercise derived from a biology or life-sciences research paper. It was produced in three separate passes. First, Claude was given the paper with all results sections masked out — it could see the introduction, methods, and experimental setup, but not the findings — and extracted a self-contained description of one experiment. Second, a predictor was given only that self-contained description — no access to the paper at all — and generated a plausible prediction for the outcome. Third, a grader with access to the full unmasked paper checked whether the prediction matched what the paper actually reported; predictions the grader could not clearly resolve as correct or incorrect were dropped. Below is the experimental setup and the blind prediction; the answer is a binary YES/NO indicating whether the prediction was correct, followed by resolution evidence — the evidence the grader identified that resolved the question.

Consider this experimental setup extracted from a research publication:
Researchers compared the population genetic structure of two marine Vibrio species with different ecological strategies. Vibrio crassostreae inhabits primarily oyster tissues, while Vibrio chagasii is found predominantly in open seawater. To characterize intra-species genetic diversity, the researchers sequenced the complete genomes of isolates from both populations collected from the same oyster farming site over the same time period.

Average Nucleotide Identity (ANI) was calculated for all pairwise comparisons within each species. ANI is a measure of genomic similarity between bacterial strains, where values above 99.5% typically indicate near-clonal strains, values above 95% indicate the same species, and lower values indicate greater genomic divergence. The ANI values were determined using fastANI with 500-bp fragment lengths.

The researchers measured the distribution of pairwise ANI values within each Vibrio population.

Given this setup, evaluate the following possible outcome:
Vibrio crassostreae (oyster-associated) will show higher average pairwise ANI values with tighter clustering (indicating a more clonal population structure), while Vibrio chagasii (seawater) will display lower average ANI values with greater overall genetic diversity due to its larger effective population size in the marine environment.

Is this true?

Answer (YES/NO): NO